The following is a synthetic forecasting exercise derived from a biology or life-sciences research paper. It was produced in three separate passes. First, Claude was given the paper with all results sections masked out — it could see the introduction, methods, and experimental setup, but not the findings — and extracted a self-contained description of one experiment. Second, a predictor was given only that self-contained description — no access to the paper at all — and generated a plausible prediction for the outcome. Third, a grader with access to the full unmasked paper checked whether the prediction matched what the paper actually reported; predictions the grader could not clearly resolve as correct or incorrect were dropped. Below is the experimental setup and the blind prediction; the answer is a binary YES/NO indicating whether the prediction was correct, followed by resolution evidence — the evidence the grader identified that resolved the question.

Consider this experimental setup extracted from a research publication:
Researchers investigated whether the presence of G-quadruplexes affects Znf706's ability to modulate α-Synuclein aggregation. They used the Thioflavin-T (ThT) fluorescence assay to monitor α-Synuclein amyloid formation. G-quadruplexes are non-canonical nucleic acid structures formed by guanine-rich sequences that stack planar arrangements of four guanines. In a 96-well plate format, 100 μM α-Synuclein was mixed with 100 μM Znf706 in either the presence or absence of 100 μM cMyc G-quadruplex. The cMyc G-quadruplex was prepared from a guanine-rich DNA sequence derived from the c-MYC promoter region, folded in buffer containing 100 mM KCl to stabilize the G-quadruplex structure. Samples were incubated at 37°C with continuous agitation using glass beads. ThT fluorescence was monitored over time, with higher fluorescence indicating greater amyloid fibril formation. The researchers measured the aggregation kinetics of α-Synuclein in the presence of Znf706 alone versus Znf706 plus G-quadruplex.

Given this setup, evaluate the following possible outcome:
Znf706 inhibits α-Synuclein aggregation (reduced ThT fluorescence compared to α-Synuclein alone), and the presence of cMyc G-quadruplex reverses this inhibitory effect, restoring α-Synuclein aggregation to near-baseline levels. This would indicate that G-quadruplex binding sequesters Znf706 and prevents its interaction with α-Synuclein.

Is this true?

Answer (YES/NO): NO